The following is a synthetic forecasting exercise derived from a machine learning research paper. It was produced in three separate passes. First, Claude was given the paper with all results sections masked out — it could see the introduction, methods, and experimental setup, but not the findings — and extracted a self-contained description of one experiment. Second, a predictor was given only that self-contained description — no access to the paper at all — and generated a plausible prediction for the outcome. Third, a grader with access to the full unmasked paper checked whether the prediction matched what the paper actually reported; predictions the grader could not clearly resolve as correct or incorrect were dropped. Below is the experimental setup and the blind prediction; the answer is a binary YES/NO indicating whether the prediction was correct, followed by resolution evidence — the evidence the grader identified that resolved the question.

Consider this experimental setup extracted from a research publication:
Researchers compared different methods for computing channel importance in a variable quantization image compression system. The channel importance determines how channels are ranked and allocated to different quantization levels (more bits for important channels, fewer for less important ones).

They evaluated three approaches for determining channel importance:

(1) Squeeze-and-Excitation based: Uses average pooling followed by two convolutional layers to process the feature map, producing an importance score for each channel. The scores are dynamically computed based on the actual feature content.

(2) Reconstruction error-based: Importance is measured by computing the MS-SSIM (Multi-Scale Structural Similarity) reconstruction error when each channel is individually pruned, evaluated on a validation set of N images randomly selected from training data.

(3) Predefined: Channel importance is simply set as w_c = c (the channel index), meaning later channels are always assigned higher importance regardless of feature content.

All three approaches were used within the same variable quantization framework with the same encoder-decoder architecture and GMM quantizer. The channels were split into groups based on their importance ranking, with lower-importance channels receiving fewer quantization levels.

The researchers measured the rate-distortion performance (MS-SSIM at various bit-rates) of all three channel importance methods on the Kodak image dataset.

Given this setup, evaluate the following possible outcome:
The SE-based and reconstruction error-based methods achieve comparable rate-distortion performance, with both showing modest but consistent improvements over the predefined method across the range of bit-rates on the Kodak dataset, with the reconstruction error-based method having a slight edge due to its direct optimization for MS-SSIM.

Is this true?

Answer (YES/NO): NO